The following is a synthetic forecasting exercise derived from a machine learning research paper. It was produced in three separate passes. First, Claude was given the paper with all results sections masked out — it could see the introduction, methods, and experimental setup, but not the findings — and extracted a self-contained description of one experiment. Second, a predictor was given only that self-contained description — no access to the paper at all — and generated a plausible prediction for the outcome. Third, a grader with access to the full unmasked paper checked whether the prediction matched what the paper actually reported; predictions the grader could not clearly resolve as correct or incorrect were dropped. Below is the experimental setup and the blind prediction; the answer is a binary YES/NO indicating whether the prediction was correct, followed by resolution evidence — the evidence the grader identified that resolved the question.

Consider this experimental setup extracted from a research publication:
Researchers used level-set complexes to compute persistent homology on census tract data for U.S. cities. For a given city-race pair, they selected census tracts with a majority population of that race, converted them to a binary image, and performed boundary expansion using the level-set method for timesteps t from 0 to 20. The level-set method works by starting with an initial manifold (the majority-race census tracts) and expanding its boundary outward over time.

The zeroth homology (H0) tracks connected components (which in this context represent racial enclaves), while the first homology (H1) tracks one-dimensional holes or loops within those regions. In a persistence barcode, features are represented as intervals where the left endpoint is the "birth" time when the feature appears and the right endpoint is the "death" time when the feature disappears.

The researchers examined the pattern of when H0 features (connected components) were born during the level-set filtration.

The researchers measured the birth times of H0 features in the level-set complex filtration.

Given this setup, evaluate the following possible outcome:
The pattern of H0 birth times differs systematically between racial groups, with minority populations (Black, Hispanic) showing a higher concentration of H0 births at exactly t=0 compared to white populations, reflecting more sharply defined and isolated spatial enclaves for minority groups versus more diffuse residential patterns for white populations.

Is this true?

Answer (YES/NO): NO